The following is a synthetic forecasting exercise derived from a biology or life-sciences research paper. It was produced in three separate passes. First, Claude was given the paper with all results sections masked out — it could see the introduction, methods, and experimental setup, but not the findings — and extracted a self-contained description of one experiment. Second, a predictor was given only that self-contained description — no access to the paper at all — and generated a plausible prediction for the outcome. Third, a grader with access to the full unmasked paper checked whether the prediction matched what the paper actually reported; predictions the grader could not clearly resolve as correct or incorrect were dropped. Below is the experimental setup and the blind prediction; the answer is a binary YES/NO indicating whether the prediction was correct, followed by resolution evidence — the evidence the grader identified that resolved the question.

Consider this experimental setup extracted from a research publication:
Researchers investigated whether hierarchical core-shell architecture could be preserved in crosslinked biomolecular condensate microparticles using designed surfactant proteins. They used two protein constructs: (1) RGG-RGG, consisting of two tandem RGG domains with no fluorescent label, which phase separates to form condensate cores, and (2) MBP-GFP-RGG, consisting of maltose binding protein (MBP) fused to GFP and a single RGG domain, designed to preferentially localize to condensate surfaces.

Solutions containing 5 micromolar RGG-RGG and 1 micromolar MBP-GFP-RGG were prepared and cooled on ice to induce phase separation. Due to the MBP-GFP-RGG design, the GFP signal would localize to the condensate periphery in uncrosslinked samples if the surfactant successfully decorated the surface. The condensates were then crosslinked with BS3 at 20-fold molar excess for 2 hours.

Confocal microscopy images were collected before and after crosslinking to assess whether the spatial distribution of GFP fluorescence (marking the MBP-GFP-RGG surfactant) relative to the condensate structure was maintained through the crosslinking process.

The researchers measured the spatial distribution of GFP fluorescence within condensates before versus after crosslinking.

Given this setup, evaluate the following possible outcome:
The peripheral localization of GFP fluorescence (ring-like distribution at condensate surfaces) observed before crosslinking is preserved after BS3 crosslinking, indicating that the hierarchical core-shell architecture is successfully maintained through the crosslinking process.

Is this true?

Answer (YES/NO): YES